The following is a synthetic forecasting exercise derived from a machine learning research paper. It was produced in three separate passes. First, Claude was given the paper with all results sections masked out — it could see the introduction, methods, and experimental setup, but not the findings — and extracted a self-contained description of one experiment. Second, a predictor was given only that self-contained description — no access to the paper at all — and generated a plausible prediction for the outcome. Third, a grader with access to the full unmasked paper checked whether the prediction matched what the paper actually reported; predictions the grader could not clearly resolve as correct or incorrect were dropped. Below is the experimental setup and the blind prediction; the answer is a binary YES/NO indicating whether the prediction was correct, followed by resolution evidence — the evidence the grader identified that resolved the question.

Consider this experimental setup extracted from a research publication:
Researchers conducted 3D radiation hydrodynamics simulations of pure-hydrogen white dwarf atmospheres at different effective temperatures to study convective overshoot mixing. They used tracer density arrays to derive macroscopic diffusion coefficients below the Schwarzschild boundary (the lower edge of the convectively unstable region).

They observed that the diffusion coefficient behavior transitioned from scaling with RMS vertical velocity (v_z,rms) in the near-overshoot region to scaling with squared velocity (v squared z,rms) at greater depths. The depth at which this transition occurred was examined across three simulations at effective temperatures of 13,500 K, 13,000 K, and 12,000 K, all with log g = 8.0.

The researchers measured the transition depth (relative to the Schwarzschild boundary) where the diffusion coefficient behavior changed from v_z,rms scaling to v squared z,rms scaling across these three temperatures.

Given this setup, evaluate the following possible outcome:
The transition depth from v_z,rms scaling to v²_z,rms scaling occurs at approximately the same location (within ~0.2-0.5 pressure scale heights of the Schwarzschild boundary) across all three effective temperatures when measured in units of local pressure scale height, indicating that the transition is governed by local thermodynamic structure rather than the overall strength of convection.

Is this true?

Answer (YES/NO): NO